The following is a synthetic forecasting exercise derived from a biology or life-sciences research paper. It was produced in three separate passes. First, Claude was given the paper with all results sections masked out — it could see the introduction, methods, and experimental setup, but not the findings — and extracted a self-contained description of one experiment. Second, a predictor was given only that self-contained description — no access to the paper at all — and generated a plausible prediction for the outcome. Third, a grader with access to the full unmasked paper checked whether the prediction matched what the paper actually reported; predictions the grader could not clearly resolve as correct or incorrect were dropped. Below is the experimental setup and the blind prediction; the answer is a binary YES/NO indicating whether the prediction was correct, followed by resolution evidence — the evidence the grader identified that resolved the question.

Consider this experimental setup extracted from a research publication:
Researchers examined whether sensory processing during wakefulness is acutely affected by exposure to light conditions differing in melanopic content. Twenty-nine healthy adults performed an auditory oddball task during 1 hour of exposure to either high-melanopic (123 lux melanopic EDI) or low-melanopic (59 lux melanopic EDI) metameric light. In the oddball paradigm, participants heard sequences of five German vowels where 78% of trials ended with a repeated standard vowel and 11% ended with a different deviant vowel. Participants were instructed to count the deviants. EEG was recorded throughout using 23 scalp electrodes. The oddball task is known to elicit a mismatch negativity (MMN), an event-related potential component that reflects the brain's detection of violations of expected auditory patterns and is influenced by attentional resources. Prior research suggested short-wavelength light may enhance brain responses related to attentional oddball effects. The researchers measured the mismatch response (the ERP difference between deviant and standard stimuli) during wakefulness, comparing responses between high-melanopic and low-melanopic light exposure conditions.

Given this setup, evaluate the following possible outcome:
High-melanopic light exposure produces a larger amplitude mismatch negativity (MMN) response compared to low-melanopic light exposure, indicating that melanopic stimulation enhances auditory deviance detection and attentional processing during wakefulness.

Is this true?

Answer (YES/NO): NO